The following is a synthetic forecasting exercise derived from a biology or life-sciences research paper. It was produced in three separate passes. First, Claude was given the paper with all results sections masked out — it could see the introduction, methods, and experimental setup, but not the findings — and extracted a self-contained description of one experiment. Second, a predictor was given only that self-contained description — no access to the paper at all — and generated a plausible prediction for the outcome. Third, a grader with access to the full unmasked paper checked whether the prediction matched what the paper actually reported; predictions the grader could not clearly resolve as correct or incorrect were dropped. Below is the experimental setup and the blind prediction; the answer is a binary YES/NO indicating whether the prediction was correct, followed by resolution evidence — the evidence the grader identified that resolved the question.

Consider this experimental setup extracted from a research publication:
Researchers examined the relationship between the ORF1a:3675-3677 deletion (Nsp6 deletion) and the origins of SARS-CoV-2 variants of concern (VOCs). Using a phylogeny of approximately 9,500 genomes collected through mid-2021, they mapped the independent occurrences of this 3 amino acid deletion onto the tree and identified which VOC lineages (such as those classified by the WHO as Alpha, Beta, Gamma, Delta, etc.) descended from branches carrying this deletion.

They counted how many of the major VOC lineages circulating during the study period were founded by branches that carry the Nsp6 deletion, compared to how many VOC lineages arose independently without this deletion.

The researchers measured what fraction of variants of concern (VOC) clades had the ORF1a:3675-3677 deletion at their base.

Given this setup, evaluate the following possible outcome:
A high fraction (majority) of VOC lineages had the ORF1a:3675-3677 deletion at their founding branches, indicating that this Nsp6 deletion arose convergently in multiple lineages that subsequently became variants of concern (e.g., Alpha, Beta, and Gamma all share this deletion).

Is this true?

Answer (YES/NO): YES